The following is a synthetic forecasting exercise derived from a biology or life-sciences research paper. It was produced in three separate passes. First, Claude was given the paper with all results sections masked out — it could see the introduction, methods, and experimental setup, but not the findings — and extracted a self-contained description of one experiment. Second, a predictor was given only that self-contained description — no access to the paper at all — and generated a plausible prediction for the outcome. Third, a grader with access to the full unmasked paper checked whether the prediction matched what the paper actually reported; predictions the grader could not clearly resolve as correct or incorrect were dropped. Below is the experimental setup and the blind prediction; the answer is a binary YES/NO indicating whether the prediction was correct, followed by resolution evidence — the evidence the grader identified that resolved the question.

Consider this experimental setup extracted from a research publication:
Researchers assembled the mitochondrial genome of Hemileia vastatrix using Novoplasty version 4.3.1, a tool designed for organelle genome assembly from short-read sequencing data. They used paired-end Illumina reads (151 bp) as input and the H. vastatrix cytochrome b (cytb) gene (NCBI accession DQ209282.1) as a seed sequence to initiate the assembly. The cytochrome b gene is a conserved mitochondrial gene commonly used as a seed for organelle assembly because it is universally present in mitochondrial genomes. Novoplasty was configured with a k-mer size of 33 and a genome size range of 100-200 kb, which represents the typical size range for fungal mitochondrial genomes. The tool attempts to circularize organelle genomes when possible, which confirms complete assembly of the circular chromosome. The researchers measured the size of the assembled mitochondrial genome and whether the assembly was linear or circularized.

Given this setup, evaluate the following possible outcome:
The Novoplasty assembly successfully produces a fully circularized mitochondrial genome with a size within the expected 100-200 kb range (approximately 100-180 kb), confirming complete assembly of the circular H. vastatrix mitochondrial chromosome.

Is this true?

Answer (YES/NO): YES